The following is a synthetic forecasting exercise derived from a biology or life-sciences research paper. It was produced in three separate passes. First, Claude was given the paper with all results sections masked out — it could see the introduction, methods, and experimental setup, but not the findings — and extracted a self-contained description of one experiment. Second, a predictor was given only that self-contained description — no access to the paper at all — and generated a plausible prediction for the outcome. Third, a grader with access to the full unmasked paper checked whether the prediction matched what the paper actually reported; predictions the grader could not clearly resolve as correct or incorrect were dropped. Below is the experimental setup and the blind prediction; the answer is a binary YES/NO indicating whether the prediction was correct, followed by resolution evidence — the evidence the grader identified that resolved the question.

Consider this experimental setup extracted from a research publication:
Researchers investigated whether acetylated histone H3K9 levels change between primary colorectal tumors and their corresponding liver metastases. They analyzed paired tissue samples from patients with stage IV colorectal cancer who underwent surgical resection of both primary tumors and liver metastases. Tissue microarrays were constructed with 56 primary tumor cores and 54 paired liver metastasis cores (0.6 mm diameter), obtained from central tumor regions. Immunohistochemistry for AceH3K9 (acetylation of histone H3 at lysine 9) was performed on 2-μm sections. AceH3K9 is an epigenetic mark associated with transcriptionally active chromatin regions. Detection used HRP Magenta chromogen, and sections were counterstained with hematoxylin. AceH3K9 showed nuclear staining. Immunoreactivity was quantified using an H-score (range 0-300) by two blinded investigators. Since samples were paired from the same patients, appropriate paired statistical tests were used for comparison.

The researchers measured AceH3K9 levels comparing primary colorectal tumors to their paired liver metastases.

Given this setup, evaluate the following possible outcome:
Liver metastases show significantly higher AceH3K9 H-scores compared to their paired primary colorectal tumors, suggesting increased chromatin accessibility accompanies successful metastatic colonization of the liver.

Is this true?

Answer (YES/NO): YES